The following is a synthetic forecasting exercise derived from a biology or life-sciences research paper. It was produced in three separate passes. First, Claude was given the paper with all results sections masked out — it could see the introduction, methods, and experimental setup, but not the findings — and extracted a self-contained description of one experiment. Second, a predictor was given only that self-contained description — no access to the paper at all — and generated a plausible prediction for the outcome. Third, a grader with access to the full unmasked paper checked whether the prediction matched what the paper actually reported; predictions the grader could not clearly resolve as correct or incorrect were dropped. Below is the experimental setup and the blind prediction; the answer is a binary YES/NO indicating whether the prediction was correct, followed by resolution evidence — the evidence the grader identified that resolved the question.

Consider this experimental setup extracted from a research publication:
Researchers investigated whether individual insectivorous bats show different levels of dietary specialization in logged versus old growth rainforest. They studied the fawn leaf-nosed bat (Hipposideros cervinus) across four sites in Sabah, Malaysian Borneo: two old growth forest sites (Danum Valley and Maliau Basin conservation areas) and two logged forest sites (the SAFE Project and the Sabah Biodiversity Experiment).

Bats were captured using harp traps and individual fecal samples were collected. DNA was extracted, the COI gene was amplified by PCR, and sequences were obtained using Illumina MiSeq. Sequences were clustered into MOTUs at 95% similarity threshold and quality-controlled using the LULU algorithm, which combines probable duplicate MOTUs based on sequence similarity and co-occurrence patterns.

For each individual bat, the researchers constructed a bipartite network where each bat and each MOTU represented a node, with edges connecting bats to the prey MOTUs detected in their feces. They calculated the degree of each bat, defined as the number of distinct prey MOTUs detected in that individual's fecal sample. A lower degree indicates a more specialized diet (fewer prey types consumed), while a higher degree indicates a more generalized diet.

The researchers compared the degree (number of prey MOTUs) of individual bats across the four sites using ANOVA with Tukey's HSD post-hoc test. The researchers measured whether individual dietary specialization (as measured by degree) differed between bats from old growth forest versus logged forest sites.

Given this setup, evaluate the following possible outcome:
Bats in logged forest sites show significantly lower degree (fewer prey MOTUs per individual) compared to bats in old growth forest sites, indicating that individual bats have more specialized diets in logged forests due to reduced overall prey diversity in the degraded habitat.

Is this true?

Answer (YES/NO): NO